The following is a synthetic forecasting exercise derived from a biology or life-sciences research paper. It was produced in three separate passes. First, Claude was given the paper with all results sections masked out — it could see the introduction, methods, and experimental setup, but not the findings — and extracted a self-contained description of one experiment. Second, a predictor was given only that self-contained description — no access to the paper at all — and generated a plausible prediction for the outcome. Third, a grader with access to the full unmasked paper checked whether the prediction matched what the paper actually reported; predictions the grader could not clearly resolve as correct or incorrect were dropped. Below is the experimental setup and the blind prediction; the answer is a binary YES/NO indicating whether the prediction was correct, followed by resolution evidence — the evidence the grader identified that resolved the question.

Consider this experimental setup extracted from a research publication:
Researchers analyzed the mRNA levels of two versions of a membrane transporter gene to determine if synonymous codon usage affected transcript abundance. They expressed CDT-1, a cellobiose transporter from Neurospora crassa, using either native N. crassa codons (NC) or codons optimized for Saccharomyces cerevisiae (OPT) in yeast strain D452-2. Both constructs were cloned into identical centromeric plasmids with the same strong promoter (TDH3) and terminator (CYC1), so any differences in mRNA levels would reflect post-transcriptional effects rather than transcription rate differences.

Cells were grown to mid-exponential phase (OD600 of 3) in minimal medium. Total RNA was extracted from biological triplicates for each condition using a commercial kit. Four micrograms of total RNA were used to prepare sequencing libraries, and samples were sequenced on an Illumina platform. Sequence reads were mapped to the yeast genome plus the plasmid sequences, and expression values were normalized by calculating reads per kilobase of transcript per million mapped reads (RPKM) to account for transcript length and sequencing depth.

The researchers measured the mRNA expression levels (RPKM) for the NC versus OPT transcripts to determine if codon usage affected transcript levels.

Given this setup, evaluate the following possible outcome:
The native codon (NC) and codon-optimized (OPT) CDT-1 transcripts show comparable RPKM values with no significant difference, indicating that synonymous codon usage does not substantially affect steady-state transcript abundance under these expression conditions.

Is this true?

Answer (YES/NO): YES